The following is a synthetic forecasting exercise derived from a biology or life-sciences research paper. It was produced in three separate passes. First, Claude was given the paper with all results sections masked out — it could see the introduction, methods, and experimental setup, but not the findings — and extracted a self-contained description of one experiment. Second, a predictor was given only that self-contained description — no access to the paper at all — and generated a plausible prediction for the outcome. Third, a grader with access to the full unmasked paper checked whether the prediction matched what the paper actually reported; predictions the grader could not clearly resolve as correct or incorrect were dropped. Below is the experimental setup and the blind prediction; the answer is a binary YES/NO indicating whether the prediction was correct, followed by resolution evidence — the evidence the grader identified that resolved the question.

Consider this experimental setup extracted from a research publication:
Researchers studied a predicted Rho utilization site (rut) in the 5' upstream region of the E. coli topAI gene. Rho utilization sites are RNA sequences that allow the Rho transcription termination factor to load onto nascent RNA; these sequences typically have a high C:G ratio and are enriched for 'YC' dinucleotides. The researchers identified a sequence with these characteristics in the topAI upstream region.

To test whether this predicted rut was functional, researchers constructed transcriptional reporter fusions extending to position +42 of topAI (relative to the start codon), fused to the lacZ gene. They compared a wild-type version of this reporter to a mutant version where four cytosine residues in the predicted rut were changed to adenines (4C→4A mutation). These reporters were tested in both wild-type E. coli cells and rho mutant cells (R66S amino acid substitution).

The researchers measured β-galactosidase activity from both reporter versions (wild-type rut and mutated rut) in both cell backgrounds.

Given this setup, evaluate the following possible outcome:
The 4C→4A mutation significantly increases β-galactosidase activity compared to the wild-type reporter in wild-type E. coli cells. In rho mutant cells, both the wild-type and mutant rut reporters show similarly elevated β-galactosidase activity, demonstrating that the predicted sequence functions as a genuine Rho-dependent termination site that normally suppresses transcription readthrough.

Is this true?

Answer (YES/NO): YES